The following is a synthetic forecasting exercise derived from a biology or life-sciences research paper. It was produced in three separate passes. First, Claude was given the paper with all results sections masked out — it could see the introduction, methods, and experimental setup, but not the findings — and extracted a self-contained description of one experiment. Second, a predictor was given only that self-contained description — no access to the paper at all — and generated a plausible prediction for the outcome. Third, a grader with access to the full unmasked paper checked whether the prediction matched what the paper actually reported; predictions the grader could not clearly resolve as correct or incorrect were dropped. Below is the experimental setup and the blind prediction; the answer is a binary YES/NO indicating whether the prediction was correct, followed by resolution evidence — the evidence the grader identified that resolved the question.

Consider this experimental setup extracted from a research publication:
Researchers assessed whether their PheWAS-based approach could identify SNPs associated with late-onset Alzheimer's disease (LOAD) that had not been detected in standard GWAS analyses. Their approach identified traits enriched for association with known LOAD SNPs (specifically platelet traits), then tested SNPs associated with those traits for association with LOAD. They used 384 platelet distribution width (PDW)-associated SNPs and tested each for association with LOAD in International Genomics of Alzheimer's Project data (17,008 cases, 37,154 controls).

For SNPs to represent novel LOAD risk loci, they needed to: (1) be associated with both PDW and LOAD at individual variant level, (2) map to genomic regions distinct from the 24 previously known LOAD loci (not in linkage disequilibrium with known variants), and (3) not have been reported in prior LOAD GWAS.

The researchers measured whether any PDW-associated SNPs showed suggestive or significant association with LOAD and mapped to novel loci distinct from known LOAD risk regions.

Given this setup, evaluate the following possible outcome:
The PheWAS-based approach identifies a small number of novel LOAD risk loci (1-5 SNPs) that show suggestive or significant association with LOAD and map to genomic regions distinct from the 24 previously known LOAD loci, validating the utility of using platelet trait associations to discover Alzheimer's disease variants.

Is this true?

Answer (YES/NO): YES